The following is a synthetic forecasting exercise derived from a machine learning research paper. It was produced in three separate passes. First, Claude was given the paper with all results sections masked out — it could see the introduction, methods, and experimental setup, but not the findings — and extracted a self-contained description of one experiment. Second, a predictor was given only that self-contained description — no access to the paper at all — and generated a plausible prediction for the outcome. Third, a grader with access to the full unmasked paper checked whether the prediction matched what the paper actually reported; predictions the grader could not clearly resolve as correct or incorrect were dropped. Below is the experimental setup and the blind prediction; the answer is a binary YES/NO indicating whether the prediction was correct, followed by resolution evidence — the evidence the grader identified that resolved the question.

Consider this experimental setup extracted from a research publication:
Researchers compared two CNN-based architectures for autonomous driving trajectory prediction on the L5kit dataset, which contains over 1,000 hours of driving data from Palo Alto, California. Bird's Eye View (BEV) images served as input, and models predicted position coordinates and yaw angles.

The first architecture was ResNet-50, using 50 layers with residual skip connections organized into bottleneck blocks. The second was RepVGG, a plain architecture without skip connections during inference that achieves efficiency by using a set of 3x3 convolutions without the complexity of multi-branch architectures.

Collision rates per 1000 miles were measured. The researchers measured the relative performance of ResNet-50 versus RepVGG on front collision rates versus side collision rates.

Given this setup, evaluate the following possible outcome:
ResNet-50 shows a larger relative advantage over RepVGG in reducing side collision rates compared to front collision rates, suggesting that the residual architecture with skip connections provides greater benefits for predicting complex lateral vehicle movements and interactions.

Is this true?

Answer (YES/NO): NO